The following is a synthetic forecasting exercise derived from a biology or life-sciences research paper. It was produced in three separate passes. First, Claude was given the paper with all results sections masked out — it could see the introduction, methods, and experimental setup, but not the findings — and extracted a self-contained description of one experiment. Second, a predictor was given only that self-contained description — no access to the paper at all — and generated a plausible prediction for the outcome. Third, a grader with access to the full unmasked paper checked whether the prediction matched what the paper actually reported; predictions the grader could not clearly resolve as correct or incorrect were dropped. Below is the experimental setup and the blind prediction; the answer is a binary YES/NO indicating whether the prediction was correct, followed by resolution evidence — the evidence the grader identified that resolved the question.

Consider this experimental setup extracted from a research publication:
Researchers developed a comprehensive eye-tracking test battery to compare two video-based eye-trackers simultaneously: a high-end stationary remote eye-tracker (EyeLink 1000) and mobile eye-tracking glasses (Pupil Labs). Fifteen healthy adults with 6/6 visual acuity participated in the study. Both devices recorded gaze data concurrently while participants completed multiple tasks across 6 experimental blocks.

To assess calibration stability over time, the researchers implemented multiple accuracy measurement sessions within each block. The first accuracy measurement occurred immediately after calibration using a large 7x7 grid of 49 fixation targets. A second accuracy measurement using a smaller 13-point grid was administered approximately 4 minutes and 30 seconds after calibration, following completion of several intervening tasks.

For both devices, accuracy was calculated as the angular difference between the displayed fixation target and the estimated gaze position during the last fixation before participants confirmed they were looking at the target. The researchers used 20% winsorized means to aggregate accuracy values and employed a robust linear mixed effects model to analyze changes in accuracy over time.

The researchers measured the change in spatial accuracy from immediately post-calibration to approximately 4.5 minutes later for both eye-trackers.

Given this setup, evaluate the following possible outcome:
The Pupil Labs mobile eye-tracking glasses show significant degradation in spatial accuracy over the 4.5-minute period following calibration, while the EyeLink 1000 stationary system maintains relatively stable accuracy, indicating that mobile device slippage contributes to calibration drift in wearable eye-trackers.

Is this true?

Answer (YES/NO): YES